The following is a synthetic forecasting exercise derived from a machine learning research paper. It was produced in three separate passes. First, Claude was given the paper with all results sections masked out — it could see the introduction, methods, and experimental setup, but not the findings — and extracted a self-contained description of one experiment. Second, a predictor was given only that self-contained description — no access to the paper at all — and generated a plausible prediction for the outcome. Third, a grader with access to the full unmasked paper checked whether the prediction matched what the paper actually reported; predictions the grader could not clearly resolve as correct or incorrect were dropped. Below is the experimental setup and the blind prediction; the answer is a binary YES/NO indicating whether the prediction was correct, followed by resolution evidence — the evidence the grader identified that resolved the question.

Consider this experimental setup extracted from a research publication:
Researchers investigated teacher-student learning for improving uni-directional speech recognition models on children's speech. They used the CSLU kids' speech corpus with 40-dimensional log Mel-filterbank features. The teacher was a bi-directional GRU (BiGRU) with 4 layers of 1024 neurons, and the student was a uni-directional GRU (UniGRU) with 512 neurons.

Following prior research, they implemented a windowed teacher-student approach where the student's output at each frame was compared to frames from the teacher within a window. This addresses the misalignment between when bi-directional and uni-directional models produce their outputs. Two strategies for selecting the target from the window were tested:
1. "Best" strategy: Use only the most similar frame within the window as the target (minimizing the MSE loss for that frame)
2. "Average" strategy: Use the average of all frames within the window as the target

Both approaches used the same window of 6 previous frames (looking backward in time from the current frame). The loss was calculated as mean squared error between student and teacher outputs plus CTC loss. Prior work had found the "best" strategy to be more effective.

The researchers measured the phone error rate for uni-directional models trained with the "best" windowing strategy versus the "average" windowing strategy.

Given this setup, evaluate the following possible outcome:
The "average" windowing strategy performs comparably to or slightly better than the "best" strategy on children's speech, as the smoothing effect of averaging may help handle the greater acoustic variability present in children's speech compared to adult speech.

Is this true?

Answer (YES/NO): YES